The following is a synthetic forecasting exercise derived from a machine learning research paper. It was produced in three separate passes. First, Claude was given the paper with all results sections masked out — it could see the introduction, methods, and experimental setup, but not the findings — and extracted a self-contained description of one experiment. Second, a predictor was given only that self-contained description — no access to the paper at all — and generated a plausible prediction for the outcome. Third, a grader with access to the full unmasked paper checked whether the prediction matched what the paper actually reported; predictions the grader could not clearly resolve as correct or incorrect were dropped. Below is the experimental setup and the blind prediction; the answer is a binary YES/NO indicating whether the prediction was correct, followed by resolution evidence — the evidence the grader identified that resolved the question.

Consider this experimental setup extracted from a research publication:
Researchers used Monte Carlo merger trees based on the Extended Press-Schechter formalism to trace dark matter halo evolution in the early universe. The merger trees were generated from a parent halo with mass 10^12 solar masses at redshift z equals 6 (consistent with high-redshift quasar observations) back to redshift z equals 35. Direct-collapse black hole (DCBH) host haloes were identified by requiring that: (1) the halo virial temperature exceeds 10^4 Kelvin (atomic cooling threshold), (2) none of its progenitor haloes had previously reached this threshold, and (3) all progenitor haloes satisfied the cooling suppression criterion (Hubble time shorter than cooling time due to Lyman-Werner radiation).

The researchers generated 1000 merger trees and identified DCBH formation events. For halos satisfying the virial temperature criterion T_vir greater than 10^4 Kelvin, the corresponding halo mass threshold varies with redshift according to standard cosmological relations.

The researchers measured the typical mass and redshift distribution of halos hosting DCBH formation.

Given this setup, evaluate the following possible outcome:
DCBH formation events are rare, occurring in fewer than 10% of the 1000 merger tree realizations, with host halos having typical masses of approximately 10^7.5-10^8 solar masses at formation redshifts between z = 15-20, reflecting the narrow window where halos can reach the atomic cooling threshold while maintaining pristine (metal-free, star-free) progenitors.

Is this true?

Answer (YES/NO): NO